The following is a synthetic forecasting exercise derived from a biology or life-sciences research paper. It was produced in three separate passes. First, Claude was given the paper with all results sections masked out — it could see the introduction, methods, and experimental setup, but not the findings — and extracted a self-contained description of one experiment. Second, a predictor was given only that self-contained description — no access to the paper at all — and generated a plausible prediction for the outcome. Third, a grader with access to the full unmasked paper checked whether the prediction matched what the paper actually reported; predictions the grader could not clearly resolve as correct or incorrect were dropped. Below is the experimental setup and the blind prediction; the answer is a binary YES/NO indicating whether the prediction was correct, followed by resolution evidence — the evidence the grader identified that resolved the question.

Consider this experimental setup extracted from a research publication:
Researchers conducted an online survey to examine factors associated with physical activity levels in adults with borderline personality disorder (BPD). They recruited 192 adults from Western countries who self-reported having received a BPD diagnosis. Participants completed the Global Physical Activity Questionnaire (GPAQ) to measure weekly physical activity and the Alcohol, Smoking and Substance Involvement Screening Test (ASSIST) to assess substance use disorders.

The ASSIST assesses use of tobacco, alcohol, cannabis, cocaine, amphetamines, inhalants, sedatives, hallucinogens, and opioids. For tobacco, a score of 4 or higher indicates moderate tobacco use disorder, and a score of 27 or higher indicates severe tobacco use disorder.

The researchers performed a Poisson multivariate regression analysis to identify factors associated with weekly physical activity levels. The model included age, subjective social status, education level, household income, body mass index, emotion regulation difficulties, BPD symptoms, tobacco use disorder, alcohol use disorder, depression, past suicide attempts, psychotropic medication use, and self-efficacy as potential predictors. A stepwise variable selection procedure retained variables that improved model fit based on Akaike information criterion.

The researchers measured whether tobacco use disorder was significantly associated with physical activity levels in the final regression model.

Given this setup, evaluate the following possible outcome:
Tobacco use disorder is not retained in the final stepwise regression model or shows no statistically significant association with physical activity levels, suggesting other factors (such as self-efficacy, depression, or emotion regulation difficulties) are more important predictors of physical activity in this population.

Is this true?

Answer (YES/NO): NO